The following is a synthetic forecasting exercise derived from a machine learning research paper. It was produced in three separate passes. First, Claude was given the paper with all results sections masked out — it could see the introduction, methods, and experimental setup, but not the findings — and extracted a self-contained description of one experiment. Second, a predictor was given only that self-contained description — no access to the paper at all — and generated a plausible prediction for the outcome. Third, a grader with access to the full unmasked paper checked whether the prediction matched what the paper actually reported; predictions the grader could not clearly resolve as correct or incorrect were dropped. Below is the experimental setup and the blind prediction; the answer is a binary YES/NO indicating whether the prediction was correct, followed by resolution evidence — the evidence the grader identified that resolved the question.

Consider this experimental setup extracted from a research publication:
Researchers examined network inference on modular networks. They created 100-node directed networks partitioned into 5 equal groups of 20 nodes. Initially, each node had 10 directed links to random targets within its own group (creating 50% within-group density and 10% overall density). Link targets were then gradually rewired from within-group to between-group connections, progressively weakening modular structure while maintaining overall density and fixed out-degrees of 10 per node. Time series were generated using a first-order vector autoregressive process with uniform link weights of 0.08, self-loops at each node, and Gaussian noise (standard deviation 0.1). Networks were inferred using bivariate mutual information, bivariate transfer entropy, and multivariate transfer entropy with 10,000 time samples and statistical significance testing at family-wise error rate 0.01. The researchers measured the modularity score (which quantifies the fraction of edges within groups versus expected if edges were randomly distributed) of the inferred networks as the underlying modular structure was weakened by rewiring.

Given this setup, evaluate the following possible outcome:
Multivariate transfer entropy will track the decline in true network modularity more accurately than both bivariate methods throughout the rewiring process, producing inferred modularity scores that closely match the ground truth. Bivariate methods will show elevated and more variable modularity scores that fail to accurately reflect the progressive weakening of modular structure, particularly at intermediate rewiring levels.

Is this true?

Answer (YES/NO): NO